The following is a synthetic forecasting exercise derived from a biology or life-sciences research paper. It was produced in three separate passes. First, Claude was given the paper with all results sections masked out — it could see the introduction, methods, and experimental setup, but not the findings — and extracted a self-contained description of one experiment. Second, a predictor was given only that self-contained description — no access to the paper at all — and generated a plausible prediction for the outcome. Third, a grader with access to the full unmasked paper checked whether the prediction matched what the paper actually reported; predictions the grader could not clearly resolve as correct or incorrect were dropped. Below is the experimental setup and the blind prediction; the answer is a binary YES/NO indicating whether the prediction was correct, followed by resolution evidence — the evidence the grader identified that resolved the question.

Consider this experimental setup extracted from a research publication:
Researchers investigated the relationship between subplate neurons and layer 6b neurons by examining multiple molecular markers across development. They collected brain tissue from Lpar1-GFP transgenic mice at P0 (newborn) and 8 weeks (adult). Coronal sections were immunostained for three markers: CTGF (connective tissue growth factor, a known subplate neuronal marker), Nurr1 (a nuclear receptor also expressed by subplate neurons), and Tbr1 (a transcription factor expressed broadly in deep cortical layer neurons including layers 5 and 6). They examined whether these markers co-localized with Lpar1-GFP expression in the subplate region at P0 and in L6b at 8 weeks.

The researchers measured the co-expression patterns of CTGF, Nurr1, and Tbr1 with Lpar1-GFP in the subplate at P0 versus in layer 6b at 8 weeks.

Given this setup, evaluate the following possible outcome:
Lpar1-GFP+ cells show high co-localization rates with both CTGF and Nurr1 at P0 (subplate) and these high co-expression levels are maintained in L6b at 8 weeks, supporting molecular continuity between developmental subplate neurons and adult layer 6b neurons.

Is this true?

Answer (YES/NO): NO